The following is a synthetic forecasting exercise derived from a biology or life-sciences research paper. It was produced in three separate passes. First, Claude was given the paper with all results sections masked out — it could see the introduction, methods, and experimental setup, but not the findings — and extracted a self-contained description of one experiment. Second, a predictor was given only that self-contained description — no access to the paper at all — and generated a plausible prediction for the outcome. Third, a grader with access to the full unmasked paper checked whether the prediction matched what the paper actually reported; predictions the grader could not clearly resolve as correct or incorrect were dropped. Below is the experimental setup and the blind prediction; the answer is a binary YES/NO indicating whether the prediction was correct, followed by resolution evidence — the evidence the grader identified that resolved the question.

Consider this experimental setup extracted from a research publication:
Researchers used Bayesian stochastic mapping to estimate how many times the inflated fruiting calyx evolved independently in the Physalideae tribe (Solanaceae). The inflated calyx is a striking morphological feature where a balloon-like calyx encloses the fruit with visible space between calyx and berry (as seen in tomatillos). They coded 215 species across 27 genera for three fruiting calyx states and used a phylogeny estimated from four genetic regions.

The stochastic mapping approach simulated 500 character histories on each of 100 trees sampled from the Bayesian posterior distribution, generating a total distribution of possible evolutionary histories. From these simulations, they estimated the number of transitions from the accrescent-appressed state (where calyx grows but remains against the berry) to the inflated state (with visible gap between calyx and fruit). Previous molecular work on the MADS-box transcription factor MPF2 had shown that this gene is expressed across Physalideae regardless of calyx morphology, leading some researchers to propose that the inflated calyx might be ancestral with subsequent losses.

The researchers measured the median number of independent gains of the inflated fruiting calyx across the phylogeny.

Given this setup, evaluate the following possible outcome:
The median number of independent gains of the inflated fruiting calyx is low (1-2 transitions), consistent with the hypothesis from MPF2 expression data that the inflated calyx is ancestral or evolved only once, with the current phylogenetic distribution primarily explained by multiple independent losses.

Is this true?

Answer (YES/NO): NO